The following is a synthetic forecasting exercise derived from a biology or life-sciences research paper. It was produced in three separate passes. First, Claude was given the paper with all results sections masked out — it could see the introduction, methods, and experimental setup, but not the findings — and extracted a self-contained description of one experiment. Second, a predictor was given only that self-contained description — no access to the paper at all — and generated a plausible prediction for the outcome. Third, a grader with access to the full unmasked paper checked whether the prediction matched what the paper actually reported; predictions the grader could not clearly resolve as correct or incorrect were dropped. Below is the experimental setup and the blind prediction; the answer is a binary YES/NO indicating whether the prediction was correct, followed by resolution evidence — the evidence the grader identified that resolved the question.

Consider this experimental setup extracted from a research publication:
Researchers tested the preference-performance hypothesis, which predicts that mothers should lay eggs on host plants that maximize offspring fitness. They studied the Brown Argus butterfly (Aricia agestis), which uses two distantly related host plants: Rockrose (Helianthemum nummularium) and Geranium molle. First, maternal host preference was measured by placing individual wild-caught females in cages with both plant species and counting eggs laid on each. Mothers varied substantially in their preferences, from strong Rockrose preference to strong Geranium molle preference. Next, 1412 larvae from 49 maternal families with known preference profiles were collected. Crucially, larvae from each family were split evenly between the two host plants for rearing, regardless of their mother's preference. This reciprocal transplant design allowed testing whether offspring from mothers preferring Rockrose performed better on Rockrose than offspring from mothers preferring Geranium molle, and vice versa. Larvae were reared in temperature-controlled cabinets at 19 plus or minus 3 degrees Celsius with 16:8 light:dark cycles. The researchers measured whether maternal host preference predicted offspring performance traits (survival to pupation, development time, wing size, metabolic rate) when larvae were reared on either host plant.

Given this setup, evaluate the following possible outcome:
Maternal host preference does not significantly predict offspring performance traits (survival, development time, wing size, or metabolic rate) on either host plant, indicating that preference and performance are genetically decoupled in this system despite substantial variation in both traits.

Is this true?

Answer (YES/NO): YES